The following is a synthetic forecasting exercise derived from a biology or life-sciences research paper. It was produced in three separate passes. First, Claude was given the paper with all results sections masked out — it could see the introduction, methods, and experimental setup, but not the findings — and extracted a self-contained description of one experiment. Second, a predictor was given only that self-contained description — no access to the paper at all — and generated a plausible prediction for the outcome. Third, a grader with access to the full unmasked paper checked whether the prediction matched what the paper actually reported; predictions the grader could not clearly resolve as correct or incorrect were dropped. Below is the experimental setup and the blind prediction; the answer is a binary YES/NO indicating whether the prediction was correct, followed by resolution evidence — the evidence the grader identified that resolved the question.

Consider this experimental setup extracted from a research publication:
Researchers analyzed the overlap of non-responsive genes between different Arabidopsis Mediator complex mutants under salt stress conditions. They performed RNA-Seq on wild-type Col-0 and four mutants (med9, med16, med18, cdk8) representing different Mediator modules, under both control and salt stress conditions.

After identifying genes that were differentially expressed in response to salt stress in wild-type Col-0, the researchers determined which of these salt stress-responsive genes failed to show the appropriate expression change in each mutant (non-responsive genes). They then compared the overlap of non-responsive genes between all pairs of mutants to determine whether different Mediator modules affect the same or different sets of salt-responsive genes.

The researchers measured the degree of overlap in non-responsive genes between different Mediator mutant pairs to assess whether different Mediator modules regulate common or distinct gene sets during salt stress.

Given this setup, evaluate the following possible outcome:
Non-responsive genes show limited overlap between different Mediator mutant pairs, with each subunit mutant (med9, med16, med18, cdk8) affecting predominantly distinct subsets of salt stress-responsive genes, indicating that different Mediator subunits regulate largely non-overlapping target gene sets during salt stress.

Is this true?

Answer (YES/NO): NO